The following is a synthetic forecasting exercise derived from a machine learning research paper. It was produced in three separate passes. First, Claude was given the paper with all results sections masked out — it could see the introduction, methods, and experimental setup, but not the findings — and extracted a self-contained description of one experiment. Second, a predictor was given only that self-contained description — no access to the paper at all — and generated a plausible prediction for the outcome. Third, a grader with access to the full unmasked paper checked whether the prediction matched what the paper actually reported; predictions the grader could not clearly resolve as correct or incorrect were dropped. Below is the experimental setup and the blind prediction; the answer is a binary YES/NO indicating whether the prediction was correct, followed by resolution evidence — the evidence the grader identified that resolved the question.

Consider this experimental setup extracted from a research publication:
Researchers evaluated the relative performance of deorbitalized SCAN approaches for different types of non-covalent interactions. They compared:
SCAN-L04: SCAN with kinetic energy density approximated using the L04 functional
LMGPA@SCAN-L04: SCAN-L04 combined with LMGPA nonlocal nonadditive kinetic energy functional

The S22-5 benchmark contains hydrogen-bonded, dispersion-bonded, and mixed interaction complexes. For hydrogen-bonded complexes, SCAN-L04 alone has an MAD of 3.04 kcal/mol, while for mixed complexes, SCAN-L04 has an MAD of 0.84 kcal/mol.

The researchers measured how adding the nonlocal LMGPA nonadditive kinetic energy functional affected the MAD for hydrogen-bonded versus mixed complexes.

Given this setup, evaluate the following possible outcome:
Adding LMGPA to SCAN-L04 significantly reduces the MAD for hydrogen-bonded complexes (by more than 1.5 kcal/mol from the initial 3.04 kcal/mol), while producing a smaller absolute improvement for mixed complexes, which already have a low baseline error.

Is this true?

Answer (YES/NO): NO